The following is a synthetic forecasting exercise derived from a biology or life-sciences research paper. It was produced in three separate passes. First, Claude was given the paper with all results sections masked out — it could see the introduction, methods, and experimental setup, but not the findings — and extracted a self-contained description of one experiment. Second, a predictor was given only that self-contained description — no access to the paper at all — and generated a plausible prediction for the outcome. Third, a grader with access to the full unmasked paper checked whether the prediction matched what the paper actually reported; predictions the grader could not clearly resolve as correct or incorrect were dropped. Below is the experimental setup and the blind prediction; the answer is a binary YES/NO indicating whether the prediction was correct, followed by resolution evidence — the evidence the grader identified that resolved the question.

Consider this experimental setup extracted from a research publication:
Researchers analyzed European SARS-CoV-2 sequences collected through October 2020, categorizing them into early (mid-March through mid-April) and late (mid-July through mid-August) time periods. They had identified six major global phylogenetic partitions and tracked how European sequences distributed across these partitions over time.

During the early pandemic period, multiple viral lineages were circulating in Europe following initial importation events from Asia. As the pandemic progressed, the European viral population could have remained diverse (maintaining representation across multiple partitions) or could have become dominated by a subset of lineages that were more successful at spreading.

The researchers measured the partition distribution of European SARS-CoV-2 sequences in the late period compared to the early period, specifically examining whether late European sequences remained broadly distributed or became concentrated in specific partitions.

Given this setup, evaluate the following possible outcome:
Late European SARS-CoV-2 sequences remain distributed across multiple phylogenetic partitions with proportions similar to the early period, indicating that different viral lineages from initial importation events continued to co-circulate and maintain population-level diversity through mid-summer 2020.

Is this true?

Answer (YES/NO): NO